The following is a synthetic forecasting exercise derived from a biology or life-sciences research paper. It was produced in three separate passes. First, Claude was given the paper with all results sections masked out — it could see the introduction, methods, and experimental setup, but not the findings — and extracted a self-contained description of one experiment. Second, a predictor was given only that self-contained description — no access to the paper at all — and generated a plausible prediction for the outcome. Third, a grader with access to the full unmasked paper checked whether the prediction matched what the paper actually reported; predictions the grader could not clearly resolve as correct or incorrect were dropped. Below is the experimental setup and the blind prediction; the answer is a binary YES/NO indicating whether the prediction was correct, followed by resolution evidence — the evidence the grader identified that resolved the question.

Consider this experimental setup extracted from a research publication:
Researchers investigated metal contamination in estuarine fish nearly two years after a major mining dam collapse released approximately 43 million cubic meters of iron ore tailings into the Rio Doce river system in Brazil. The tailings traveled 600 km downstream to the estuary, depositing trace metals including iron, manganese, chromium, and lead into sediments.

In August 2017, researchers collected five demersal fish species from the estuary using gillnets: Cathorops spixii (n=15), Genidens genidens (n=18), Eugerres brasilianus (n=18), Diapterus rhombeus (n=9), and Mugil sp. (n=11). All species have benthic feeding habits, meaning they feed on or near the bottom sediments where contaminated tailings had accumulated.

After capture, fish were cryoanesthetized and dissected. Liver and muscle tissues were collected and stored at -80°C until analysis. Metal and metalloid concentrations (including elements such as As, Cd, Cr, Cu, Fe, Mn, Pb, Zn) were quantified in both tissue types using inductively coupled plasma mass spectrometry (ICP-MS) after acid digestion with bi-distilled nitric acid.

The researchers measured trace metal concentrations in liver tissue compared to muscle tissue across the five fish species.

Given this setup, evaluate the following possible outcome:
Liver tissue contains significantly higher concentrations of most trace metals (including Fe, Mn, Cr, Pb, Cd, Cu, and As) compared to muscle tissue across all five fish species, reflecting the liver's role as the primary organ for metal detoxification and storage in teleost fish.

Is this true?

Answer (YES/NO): NO